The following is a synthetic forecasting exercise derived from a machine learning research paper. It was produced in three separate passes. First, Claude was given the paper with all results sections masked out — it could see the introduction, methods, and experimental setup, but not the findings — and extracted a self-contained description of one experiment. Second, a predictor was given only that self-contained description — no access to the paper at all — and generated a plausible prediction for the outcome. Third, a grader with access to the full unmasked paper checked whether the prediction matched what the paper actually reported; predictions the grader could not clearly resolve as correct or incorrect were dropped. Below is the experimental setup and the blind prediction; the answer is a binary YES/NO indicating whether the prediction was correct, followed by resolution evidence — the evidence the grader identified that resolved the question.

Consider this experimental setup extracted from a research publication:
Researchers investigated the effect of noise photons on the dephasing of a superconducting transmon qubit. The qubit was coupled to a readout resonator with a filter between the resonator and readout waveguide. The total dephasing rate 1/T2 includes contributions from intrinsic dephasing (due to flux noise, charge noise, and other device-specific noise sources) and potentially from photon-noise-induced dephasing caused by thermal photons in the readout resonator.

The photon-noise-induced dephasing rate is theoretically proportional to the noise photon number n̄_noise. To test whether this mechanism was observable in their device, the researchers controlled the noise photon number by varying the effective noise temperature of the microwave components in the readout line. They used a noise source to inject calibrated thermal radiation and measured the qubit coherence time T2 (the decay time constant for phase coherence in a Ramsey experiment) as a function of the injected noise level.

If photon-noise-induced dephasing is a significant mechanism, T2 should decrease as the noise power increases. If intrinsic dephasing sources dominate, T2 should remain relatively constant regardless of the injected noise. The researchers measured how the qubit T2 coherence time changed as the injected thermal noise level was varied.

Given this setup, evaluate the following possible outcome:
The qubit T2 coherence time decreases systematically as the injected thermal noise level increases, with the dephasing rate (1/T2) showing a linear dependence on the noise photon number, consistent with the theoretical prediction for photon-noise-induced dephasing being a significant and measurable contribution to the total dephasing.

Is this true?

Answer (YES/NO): YES